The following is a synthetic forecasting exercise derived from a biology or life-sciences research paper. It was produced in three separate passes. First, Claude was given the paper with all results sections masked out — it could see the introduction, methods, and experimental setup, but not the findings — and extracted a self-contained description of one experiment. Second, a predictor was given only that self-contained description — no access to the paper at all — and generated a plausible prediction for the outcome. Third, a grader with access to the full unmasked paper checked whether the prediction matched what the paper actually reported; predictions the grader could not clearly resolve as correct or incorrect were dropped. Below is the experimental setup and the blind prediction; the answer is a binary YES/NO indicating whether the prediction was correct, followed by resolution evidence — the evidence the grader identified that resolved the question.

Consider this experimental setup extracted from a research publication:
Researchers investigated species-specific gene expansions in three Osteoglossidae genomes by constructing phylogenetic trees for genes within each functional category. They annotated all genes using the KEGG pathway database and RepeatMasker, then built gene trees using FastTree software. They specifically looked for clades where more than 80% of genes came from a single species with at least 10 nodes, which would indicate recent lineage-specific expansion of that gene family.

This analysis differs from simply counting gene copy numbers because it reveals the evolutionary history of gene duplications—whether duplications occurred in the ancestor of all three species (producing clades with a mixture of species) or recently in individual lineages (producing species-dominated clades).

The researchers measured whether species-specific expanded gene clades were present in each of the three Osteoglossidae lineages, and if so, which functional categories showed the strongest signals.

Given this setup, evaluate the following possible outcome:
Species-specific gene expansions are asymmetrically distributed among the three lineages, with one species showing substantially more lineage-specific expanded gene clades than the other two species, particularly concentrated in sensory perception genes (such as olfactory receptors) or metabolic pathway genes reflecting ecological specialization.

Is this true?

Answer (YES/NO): NO